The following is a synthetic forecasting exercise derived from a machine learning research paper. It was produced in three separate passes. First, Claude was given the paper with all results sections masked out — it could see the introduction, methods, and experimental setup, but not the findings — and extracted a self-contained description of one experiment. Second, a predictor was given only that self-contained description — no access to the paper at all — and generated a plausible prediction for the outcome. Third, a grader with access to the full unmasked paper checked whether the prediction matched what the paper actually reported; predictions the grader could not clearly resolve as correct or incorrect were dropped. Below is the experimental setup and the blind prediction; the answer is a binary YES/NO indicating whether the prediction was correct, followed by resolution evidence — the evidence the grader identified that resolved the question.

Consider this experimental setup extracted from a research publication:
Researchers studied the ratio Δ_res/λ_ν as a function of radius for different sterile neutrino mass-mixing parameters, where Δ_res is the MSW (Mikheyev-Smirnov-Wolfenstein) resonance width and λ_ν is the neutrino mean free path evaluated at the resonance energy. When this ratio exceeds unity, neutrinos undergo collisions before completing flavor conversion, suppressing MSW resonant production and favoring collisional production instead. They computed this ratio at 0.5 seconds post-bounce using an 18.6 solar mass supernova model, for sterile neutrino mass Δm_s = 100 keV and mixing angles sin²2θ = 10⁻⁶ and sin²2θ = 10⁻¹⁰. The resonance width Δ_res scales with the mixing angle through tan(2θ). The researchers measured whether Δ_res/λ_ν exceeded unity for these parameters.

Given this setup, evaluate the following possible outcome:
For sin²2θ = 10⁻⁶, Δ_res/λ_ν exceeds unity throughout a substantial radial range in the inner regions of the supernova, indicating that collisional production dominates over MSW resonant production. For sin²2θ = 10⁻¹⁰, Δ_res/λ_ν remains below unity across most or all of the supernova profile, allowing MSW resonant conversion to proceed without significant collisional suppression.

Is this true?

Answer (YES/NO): NO